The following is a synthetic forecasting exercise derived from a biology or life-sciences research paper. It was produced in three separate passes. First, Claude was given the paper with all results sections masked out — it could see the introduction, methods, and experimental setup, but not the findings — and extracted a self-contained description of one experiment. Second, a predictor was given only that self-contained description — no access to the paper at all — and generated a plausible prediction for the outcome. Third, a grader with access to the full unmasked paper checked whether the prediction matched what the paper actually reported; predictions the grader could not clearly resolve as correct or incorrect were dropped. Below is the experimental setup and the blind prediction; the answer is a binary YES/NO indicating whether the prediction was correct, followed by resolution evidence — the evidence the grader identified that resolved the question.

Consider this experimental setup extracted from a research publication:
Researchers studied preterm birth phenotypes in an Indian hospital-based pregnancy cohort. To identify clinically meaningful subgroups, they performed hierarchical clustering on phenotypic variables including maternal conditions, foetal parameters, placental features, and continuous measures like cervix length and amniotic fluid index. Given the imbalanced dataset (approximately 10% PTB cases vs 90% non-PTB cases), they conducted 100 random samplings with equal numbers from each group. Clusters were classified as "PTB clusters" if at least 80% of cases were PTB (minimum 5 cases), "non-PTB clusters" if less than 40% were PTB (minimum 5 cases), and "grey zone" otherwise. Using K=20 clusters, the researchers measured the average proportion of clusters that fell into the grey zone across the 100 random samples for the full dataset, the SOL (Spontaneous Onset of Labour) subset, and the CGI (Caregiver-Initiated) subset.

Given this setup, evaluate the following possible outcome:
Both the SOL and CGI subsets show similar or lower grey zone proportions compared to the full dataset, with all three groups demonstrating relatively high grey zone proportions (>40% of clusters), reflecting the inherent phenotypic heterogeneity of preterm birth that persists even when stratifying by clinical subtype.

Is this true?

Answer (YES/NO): NO